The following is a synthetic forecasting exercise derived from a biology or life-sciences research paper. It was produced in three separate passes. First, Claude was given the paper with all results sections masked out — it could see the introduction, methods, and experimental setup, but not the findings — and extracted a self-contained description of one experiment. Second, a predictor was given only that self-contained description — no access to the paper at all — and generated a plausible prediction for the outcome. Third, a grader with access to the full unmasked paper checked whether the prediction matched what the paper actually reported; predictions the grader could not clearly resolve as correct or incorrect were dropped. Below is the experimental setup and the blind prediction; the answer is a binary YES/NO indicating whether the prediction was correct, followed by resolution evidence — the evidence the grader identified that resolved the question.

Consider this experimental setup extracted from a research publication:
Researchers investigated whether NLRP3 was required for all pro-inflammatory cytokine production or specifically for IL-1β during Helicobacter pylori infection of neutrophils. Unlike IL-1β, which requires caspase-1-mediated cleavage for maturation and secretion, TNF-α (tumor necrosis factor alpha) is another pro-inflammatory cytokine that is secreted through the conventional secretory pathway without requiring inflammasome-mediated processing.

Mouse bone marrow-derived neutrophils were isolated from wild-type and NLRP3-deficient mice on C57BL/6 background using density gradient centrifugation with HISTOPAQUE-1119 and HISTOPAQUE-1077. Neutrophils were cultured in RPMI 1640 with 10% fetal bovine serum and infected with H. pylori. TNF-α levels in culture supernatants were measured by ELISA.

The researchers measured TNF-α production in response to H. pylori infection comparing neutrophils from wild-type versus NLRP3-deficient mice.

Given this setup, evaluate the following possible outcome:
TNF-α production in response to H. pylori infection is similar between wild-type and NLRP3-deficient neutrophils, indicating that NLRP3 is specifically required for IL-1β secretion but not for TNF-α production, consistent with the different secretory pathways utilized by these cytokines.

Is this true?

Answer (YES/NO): YES